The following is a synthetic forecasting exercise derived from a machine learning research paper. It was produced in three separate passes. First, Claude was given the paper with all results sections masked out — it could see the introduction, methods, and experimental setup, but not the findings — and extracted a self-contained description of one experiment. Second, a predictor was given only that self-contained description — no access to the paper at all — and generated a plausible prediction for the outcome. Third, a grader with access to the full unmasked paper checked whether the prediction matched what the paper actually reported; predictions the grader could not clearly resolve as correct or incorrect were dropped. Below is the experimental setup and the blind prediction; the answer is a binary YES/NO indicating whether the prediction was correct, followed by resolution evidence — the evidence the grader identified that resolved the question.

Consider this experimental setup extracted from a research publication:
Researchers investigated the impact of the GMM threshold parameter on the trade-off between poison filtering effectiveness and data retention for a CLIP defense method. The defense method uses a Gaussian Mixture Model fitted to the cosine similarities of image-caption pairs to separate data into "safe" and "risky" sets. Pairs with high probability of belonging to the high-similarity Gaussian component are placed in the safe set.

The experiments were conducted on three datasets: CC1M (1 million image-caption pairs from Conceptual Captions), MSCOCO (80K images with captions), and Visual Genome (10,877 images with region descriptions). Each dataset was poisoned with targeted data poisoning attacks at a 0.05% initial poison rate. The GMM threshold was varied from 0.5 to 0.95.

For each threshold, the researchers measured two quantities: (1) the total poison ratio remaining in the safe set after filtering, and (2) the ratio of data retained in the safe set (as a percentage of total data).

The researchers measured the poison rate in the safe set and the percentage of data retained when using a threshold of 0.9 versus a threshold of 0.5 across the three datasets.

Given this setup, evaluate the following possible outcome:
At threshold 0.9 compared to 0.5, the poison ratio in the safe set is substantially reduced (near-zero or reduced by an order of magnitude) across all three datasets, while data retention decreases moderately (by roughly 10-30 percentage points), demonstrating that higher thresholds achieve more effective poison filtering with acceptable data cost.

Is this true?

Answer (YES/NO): NO